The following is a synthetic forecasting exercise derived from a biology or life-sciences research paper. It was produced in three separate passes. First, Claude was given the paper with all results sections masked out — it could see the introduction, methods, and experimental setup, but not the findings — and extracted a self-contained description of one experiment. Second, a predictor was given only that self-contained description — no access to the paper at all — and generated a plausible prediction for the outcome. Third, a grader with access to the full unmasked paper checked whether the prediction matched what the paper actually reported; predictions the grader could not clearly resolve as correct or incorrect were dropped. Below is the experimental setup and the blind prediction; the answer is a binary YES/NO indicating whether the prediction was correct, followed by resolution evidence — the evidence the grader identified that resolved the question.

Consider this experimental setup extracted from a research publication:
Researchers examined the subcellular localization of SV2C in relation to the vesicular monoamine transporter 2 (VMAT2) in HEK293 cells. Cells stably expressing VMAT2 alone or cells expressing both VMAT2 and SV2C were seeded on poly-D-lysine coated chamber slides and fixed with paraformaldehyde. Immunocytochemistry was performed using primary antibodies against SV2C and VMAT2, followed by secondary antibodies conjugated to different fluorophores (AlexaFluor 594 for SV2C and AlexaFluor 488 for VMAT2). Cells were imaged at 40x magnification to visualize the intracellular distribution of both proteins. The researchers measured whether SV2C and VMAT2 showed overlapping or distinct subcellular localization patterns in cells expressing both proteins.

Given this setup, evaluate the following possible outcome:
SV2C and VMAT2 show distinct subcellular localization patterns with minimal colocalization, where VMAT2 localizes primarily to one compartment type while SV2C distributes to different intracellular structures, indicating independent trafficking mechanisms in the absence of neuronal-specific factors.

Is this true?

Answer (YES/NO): NO